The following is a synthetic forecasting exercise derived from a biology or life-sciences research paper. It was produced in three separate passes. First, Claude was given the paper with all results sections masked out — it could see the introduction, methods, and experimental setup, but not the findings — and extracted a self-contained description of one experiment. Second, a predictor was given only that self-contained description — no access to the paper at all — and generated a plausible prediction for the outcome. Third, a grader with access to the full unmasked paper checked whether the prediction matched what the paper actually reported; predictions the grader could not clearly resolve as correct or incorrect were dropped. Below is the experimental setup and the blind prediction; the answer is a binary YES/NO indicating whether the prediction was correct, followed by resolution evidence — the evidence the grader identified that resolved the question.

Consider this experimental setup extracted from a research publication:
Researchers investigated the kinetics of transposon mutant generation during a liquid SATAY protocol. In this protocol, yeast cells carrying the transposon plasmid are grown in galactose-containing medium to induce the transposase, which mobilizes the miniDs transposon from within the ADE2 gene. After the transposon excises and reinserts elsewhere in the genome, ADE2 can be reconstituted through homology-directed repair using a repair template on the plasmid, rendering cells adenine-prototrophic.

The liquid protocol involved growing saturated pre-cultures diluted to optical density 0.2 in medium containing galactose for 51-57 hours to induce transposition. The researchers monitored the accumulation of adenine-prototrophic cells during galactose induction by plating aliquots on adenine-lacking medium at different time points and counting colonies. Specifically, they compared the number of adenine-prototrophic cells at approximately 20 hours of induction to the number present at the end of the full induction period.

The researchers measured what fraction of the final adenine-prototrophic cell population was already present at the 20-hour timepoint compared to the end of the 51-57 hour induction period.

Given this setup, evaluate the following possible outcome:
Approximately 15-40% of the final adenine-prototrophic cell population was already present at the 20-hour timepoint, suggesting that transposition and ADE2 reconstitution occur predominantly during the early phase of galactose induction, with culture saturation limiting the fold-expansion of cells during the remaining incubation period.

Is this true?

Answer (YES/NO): NO